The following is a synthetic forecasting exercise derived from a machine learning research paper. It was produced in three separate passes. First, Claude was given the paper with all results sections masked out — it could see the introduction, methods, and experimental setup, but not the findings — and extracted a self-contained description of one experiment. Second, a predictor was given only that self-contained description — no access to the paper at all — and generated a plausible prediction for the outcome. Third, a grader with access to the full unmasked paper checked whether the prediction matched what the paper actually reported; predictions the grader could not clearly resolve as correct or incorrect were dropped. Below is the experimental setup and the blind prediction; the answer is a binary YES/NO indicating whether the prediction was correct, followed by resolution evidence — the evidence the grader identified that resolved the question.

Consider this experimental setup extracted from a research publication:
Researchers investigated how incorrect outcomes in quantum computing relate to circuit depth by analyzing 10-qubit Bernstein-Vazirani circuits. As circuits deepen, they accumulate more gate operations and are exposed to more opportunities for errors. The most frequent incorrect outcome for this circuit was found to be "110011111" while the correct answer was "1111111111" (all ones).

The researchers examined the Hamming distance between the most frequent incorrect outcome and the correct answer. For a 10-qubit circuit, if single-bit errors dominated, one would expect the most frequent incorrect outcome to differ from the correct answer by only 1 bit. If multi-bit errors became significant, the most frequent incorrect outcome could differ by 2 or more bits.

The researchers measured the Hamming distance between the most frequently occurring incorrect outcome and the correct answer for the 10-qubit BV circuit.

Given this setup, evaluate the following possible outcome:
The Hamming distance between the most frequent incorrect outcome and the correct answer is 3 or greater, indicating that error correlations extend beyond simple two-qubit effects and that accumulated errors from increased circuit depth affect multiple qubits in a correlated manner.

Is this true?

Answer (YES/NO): NO